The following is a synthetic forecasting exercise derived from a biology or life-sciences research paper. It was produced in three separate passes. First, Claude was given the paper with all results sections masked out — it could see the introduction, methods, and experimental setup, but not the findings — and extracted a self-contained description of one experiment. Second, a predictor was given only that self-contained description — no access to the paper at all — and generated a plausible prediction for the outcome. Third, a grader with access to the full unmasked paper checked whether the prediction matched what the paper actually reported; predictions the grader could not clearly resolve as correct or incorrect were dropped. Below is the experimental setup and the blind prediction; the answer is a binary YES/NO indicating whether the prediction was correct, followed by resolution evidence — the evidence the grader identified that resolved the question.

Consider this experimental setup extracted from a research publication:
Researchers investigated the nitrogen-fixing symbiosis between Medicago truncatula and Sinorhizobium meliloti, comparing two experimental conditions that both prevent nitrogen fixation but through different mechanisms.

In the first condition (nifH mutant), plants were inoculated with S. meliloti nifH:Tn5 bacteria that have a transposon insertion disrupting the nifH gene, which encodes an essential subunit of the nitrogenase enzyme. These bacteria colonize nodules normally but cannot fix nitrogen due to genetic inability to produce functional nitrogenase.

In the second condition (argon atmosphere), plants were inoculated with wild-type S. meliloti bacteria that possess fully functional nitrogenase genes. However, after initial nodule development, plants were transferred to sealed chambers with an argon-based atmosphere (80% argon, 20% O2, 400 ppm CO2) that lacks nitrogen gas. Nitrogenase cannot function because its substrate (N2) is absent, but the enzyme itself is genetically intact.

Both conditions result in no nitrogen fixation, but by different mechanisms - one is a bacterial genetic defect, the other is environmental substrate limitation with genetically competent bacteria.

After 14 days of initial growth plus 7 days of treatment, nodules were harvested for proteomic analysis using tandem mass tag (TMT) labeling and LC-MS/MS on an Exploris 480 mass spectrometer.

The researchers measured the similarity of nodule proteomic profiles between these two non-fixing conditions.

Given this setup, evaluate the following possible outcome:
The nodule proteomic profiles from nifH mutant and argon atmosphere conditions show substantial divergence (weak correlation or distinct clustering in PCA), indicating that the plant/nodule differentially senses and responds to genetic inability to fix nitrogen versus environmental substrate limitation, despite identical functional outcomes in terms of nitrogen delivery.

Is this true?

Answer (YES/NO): NO